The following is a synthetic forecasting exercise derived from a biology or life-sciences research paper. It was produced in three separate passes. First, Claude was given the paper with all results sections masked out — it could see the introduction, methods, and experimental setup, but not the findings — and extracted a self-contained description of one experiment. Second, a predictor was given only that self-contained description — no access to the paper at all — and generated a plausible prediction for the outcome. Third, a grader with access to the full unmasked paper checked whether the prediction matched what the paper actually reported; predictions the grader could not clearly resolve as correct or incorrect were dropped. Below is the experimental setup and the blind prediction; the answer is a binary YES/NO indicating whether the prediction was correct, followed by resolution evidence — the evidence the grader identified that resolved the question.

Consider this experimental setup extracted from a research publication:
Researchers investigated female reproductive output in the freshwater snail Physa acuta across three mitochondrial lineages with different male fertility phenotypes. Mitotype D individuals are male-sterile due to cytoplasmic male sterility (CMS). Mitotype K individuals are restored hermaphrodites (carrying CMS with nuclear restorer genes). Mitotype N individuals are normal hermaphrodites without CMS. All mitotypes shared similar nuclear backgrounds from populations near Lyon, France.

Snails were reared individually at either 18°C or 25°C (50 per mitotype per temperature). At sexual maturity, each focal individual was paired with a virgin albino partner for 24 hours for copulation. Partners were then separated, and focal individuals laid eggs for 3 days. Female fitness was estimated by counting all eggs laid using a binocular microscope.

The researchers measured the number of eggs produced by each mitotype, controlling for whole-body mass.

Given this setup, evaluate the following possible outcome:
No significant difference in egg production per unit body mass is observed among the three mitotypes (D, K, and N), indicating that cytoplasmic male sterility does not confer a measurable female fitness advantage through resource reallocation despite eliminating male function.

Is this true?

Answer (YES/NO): NO